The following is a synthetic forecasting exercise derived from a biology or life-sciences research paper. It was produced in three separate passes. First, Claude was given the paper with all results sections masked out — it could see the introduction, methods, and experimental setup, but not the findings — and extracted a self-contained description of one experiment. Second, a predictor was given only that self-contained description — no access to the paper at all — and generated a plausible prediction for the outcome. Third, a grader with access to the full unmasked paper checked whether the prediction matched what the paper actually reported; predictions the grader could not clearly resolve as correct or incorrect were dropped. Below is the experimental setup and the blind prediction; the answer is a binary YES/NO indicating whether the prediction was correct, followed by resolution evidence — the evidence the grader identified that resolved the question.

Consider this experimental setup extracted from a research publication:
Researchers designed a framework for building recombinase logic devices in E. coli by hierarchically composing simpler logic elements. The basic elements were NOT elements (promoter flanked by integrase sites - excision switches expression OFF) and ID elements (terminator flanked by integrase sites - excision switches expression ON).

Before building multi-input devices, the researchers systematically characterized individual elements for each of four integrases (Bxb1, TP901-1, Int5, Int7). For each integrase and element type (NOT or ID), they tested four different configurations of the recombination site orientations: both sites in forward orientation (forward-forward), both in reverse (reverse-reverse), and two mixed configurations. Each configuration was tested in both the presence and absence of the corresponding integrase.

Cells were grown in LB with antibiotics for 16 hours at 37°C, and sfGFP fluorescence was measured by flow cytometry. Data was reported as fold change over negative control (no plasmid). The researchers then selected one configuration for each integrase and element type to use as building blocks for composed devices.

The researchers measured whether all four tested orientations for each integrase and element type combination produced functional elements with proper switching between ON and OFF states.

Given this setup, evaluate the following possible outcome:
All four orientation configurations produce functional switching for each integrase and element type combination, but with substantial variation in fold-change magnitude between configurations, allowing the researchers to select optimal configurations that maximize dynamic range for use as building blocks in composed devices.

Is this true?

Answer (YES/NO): NO